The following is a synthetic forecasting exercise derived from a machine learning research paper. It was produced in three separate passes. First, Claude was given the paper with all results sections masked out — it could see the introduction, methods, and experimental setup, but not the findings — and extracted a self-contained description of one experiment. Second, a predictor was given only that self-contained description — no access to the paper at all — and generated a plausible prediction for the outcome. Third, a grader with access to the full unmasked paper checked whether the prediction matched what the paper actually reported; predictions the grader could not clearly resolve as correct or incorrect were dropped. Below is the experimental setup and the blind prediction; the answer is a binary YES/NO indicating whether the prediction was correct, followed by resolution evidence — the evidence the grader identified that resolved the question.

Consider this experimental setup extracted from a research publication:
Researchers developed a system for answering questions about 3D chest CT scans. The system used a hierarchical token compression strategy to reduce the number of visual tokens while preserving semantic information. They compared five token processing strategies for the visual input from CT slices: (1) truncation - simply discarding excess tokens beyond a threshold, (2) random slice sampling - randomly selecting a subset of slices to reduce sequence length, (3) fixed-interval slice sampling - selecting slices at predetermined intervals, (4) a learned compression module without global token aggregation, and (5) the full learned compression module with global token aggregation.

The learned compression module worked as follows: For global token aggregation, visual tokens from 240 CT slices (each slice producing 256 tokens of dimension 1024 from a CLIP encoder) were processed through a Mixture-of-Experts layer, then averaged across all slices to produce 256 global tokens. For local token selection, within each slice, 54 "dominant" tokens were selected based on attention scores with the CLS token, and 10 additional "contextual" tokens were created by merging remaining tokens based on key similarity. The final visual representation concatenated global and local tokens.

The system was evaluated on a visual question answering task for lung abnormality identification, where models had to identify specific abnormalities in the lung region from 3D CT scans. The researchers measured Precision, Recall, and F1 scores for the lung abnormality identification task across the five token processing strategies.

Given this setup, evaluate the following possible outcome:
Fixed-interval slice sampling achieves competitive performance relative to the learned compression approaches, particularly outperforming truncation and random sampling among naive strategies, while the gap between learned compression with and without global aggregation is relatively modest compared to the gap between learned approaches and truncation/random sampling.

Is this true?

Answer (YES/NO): NO